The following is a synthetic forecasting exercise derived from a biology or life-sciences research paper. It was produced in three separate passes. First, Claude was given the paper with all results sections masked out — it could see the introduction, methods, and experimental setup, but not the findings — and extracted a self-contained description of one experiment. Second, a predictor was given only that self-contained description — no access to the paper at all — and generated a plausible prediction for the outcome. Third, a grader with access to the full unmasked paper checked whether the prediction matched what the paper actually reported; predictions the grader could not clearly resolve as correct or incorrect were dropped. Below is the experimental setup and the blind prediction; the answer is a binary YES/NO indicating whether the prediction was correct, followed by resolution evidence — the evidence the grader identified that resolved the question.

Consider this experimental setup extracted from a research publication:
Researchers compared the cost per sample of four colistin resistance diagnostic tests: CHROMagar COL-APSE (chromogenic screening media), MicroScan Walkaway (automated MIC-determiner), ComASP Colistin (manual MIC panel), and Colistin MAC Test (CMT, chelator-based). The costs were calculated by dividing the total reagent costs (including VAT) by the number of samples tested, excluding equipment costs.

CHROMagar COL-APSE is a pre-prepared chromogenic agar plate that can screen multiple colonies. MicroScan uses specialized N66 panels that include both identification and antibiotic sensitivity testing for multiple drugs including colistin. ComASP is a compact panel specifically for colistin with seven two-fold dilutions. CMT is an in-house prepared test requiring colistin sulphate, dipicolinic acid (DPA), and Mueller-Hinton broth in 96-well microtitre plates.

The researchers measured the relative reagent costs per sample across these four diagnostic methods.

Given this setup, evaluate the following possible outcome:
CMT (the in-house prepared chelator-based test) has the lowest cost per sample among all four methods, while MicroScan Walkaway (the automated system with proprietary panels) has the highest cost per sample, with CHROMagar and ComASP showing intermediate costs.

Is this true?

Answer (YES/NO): NO